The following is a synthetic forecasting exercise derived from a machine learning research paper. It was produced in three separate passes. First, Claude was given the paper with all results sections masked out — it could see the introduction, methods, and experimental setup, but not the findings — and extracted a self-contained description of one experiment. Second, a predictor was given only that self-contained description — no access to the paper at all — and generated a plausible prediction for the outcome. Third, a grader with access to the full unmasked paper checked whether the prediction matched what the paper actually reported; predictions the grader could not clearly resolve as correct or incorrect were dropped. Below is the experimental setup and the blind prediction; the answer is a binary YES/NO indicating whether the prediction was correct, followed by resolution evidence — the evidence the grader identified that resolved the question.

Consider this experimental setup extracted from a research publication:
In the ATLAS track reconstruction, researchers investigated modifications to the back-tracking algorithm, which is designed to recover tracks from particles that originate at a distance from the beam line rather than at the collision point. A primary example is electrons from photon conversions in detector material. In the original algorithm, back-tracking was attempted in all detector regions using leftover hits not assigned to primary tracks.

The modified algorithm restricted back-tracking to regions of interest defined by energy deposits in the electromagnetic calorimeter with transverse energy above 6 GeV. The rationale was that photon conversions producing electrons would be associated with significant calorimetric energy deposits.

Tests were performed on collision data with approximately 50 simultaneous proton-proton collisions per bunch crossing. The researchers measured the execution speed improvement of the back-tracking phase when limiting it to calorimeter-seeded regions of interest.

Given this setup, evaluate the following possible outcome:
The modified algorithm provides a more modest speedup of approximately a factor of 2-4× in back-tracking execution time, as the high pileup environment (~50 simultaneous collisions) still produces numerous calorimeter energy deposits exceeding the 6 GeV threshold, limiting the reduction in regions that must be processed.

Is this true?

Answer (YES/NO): NO